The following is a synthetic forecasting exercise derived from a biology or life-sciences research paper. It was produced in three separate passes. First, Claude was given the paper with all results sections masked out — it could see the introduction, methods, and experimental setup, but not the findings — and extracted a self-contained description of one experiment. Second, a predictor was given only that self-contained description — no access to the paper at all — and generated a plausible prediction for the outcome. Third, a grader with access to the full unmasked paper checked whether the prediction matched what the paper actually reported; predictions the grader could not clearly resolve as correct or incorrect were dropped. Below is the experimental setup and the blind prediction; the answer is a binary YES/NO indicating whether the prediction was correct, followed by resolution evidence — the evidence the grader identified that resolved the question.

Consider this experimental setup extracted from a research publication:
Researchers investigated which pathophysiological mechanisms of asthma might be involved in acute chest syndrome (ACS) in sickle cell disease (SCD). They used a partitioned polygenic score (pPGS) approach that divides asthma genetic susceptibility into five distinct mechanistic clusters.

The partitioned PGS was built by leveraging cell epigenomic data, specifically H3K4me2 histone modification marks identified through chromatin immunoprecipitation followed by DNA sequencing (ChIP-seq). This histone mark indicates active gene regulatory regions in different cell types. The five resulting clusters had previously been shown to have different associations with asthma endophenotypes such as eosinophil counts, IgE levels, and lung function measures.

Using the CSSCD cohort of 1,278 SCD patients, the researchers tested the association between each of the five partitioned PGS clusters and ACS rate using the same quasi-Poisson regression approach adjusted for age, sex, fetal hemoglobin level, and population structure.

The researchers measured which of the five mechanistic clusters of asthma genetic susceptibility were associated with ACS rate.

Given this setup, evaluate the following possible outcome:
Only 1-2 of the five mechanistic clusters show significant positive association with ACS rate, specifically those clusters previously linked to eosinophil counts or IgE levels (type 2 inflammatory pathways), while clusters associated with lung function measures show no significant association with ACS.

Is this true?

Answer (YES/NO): NO